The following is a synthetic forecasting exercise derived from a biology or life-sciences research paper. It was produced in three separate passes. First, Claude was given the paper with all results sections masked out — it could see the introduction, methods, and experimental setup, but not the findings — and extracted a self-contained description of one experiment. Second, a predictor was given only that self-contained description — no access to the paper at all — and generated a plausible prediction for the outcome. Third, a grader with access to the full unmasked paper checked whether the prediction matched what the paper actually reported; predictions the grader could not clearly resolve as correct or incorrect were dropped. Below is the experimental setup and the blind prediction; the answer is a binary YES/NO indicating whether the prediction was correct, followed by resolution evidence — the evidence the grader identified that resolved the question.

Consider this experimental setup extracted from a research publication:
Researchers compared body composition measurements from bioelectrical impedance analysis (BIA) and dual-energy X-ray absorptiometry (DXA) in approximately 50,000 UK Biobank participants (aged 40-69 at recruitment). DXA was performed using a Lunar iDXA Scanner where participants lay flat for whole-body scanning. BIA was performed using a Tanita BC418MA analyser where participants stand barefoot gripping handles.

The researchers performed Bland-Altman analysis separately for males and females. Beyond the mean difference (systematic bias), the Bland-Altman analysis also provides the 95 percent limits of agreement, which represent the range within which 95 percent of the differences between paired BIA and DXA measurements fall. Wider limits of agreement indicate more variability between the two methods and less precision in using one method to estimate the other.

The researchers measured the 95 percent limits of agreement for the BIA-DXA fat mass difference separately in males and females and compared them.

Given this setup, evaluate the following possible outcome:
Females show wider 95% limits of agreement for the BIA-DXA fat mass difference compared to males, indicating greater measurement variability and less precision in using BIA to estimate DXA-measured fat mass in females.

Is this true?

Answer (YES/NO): NO